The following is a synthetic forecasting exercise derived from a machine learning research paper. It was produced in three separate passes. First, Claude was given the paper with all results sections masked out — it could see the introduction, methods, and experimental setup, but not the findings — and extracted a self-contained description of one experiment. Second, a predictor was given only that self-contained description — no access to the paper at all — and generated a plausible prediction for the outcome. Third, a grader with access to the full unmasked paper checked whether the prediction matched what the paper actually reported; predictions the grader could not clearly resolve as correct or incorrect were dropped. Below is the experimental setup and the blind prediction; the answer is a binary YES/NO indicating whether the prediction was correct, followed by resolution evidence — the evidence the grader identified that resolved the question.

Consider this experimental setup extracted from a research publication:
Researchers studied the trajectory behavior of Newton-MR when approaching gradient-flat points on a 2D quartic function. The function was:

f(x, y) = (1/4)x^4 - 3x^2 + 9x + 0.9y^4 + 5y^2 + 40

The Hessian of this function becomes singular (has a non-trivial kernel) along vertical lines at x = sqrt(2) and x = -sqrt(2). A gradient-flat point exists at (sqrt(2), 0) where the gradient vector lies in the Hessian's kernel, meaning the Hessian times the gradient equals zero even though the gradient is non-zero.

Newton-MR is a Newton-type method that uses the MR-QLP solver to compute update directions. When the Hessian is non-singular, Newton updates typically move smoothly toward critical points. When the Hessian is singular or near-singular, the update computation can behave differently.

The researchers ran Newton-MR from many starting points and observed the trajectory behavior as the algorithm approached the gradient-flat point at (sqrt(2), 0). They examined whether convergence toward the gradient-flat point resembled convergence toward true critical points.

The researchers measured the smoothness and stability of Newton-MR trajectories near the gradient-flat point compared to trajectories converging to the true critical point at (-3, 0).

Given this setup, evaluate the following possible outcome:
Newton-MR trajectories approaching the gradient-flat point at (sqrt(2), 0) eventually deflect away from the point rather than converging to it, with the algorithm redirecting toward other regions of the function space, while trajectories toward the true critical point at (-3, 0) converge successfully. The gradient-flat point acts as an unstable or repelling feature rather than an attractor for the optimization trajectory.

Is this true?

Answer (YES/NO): NO